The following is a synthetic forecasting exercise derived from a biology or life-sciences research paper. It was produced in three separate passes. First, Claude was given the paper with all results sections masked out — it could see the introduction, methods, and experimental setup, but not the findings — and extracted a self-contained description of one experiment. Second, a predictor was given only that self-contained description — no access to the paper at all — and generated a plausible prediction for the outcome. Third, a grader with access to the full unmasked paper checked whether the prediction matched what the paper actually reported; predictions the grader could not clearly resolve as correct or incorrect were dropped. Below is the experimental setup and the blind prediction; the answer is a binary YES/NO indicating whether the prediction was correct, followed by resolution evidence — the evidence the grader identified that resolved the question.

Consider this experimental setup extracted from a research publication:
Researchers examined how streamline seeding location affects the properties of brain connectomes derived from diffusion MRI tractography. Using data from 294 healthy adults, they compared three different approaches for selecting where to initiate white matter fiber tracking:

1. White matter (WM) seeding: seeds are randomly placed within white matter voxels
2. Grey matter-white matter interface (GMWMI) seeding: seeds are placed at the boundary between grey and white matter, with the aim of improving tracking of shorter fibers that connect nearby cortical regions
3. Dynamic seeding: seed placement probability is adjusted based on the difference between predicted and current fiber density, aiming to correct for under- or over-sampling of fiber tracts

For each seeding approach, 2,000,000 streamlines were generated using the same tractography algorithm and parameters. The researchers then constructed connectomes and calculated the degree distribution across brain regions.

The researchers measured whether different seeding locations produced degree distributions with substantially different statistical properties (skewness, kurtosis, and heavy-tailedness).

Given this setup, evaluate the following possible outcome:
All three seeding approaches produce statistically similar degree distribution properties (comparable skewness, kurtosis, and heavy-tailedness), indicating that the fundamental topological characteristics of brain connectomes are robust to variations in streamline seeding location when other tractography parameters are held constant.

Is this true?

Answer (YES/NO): NO